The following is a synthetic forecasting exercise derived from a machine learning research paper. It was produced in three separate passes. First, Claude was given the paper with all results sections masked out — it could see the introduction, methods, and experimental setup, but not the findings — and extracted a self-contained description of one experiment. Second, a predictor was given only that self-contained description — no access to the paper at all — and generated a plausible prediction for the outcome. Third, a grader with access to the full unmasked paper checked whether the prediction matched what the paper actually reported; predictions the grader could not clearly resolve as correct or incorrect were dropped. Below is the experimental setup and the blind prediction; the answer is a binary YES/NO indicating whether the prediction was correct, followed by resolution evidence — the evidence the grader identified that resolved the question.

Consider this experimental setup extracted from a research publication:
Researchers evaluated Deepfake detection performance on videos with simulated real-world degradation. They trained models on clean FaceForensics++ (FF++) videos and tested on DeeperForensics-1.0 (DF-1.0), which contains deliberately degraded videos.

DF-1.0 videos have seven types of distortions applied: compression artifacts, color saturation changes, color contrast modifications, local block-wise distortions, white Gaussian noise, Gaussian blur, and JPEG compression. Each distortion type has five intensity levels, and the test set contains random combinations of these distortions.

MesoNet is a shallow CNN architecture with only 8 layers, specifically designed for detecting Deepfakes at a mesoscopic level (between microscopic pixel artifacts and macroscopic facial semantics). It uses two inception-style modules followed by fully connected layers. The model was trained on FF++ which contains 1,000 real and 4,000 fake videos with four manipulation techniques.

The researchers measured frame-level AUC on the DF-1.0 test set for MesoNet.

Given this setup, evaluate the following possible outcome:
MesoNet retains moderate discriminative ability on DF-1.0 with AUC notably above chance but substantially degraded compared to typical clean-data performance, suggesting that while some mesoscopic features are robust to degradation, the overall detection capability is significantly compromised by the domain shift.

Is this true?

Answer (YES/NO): NO